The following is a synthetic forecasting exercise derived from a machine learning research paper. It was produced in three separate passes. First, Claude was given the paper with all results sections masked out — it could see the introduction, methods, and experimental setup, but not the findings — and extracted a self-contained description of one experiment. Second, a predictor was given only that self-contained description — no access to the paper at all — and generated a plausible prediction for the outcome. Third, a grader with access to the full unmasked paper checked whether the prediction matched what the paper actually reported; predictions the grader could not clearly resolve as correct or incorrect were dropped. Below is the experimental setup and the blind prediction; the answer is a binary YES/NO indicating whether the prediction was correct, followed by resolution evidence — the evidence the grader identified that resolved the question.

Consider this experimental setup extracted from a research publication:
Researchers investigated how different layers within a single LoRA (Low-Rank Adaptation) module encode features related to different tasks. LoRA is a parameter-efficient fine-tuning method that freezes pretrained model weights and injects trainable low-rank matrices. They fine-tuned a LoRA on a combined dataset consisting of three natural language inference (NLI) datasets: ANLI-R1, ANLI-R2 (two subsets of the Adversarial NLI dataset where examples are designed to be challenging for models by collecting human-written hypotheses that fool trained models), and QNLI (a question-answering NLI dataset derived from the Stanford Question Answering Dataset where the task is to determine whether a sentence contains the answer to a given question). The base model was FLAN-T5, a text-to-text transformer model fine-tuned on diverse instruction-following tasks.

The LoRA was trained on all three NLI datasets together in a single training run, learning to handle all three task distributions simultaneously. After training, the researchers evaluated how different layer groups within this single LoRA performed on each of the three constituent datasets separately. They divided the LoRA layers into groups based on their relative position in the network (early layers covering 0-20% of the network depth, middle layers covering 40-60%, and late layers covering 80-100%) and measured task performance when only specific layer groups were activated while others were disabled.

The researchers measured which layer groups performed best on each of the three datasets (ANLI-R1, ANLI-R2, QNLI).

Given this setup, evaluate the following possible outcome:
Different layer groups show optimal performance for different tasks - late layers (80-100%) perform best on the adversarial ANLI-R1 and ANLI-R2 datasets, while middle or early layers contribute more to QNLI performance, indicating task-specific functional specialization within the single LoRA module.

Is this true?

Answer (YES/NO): NO